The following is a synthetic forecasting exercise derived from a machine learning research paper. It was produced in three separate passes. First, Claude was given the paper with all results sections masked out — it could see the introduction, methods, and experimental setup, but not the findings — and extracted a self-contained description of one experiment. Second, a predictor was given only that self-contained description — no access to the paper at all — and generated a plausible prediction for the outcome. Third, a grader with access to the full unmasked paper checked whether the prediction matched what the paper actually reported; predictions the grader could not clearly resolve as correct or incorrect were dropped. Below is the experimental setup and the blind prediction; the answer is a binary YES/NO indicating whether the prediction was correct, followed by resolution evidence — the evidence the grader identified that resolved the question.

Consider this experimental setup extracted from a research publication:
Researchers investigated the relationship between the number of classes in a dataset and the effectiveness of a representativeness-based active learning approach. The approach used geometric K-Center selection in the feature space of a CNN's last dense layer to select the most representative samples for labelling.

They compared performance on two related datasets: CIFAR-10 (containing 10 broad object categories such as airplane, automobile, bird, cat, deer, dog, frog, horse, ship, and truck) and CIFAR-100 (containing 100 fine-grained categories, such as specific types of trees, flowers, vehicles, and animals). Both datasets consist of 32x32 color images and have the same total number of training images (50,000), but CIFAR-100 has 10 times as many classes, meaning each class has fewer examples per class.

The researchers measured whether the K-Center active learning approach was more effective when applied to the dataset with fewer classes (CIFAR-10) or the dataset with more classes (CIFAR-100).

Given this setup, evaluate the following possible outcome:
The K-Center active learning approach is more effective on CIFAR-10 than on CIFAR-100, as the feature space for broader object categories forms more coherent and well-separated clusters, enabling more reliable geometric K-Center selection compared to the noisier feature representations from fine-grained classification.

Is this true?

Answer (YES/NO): YES